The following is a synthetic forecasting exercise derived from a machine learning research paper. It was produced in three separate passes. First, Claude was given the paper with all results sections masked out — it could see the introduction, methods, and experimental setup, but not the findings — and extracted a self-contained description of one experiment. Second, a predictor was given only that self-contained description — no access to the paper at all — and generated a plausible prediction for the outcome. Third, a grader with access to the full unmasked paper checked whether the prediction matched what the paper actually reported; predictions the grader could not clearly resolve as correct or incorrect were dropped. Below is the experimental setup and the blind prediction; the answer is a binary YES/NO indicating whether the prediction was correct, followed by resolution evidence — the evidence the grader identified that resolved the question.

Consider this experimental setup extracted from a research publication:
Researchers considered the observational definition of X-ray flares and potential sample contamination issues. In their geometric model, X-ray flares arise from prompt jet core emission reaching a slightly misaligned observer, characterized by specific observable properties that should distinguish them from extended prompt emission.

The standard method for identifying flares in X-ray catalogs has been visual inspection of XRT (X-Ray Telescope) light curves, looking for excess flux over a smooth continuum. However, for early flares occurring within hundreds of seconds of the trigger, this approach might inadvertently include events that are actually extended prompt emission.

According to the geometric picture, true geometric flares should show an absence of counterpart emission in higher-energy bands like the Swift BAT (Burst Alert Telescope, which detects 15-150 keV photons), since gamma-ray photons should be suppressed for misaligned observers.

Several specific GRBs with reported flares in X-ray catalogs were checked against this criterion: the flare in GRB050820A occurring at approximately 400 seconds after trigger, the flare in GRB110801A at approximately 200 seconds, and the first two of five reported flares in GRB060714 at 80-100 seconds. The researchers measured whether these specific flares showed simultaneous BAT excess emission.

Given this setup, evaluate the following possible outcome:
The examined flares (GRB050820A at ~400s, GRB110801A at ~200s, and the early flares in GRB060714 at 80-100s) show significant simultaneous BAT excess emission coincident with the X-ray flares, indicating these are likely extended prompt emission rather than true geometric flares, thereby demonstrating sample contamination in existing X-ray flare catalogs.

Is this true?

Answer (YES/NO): YES